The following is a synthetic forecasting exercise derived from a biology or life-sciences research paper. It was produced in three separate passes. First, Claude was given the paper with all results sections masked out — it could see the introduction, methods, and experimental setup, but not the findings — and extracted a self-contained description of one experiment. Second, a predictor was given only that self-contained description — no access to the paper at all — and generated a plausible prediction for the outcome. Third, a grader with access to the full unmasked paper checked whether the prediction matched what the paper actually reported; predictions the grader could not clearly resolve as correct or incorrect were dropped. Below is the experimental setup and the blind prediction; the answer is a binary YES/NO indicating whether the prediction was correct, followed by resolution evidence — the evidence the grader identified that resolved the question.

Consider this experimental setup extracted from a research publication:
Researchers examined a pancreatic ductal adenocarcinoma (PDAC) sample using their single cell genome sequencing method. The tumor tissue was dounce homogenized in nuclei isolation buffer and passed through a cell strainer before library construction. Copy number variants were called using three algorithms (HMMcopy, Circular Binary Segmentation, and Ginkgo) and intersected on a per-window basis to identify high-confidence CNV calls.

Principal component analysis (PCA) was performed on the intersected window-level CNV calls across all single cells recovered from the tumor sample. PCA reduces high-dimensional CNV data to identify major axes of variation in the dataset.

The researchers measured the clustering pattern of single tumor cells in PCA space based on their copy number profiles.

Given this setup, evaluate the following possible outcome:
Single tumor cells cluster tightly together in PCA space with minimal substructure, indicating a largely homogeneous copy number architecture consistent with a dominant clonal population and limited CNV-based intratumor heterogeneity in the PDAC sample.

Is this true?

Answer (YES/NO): NO